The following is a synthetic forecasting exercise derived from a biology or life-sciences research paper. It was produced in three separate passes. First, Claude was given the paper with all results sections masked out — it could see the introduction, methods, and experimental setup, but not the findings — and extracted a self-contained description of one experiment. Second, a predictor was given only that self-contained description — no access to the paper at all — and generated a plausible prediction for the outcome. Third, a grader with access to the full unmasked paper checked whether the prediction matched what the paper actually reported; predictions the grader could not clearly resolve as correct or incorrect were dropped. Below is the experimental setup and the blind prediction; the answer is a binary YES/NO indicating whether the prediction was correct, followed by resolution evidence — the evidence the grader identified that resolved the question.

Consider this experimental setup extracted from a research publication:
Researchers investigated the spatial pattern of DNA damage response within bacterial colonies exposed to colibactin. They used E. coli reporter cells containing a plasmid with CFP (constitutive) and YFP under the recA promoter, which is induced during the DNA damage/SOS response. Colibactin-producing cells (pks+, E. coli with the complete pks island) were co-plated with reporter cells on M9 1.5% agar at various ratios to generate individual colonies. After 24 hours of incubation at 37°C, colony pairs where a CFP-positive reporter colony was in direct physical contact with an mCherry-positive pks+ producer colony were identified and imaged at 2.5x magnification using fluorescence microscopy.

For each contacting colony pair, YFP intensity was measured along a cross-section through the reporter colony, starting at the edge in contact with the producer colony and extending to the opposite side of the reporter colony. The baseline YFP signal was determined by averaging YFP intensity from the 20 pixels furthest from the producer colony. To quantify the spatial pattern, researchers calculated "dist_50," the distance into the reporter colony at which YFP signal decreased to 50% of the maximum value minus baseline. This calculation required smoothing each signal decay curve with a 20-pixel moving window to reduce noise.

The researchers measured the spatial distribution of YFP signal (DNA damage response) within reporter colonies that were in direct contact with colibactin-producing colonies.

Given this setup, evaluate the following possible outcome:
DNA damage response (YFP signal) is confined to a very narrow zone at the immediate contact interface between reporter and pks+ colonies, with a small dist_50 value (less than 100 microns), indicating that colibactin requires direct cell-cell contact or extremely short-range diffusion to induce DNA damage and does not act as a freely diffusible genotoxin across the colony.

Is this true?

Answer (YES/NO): NO